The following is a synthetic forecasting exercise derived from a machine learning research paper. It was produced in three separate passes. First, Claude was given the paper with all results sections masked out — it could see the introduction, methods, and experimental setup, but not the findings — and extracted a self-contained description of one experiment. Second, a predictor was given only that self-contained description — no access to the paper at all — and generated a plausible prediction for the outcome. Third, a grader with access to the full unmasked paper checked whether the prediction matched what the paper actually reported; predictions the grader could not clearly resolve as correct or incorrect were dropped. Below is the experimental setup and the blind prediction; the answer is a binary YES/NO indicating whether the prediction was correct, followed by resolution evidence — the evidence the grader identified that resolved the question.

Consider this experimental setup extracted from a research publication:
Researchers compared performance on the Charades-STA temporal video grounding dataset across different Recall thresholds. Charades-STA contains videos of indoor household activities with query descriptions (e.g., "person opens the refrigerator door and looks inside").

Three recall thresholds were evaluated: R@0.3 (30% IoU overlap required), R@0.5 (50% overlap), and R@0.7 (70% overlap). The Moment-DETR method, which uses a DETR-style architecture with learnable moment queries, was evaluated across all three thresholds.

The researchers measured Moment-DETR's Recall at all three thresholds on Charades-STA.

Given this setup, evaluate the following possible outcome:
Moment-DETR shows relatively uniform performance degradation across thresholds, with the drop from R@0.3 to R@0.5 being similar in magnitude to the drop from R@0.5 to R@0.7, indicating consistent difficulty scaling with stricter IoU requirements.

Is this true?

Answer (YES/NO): NO